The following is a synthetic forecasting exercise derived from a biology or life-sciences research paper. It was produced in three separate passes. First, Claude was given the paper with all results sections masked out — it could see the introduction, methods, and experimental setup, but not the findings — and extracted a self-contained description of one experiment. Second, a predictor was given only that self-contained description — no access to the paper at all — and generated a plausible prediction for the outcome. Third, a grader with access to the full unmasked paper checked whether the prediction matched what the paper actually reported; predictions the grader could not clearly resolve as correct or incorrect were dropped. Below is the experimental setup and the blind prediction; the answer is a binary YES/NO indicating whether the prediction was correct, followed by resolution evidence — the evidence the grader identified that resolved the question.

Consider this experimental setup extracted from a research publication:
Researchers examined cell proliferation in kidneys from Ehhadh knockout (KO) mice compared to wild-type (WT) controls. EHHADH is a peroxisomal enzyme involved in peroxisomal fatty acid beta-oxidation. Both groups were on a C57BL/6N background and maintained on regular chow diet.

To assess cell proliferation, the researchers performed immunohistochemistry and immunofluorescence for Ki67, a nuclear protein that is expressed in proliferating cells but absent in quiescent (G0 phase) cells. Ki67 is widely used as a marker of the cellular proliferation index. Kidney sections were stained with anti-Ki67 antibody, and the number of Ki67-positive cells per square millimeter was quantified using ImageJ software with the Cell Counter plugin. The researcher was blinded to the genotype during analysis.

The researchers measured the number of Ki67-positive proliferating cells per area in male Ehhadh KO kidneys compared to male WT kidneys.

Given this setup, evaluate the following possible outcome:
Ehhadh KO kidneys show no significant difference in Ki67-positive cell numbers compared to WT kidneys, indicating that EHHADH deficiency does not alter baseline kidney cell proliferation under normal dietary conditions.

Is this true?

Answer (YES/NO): NO